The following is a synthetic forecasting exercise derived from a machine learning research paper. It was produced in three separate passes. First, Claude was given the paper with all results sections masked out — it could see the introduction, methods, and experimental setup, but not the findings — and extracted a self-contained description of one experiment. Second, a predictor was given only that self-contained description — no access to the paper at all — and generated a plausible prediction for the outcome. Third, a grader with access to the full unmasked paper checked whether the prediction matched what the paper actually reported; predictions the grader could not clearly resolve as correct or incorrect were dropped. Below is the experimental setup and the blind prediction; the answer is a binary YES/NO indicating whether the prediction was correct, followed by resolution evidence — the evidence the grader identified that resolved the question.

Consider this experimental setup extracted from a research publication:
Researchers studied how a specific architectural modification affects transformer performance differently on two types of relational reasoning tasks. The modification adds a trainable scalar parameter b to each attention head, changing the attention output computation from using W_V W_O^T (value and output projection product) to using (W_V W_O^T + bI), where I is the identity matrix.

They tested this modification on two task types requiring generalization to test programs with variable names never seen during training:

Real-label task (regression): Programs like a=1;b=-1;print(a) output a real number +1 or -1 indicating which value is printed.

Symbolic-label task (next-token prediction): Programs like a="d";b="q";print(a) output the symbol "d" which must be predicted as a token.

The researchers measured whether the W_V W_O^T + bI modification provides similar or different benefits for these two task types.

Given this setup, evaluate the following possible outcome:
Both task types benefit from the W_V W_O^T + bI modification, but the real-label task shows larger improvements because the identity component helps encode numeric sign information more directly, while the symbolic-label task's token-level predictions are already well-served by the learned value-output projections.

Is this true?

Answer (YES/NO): NO